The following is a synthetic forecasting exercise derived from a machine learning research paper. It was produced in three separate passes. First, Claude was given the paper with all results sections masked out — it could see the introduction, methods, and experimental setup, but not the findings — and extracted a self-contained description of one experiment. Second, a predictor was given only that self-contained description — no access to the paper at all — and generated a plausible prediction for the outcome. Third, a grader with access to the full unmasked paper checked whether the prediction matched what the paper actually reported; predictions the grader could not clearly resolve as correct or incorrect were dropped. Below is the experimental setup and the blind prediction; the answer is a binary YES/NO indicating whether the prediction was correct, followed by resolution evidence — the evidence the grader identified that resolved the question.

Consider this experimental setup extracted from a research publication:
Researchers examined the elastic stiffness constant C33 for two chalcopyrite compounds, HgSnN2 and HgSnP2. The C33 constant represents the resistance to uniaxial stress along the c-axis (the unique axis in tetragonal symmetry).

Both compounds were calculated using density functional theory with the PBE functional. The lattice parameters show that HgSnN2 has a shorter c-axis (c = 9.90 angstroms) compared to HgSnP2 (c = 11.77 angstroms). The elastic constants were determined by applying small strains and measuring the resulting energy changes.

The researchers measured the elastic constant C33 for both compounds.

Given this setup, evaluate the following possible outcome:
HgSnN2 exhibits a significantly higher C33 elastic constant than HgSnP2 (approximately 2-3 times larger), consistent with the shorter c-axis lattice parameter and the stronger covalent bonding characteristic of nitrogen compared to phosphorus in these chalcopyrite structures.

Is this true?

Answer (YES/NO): NO